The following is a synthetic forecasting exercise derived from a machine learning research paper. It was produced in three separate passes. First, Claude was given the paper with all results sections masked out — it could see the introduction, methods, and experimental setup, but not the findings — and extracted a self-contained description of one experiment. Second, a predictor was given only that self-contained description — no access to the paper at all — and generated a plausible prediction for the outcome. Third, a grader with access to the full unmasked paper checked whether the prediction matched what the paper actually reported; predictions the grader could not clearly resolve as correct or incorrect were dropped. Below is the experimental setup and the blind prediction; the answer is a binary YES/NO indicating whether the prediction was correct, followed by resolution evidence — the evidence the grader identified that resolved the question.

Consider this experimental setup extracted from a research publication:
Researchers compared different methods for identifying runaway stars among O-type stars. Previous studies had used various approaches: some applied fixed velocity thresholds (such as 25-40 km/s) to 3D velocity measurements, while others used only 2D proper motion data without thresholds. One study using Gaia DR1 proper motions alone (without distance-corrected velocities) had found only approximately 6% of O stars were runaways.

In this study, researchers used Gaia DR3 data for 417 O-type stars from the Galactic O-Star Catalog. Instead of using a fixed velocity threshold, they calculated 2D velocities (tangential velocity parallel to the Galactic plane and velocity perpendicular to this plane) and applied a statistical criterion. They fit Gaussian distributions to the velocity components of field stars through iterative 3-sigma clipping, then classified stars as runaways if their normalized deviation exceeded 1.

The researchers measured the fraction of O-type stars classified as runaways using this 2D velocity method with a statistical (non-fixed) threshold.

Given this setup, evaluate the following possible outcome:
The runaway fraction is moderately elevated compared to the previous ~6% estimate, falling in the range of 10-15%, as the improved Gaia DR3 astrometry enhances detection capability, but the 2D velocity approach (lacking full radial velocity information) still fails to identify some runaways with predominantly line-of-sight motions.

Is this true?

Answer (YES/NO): NO